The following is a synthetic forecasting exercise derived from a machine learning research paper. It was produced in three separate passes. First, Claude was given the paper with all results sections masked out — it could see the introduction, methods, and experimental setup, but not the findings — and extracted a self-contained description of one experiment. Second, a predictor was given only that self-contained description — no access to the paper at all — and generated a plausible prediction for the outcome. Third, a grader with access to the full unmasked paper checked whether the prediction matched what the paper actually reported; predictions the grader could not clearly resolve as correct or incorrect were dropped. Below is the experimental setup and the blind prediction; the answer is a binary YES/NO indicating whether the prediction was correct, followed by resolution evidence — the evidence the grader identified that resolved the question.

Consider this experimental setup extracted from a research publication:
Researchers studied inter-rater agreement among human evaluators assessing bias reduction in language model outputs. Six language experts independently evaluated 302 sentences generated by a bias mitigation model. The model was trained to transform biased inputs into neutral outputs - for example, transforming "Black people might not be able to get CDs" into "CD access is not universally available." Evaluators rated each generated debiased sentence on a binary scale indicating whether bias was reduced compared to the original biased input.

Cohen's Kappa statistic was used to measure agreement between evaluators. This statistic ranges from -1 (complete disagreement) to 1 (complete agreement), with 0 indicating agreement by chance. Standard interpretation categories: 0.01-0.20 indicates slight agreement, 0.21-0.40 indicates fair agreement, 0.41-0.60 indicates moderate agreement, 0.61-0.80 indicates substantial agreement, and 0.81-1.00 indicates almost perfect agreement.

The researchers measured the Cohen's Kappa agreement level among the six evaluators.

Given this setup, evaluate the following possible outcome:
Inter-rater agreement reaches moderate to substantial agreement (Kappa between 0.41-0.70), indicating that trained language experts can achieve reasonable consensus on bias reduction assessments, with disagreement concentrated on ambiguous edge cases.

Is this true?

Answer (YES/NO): YES